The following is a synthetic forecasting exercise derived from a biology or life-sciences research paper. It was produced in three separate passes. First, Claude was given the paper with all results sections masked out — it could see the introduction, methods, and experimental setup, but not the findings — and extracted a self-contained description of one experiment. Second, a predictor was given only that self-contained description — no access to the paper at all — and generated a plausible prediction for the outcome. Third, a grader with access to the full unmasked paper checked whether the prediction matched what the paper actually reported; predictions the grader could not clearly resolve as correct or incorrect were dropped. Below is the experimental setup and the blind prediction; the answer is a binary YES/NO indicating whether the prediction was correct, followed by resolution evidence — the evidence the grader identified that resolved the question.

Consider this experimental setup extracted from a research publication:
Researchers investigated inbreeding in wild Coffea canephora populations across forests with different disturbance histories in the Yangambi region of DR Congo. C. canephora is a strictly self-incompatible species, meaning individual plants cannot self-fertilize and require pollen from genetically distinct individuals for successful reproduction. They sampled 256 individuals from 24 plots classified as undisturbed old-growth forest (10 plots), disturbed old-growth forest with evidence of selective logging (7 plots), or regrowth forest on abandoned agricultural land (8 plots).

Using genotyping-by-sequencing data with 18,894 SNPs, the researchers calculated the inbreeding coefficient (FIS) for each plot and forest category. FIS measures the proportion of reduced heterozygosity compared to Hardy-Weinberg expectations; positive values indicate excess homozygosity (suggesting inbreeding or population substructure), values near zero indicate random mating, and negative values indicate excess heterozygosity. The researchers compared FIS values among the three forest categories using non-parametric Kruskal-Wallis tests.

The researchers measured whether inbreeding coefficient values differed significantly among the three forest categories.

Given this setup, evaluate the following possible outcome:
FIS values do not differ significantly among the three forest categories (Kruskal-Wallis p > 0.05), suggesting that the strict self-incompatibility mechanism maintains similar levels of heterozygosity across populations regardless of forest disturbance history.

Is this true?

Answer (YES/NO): YES